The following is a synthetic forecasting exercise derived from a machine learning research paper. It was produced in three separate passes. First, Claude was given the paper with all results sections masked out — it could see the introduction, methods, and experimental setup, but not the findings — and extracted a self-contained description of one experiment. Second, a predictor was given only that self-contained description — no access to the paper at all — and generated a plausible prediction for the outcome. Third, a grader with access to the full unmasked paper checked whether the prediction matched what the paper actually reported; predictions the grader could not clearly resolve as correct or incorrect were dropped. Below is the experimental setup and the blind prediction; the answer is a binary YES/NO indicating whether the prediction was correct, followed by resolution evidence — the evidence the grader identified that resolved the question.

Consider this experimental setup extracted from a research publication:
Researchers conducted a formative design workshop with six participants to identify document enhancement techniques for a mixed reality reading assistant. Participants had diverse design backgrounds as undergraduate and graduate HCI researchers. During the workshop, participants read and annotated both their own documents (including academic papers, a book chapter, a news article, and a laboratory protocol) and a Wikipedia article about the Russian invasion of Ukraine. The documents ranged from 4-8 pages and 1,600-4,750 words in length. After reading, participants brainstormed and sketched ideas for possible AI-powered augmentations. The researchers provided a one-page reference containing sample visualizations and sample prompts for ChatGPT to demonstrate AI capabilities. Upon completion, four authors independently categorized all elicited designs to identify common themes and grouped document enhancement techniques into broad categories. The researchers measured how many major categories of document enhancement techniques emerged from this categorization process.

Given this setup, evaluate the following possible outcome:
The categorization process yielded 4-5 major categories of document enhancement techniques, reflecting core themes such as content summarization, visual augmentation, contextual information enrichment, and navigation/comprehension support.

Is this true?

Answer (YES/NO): YES